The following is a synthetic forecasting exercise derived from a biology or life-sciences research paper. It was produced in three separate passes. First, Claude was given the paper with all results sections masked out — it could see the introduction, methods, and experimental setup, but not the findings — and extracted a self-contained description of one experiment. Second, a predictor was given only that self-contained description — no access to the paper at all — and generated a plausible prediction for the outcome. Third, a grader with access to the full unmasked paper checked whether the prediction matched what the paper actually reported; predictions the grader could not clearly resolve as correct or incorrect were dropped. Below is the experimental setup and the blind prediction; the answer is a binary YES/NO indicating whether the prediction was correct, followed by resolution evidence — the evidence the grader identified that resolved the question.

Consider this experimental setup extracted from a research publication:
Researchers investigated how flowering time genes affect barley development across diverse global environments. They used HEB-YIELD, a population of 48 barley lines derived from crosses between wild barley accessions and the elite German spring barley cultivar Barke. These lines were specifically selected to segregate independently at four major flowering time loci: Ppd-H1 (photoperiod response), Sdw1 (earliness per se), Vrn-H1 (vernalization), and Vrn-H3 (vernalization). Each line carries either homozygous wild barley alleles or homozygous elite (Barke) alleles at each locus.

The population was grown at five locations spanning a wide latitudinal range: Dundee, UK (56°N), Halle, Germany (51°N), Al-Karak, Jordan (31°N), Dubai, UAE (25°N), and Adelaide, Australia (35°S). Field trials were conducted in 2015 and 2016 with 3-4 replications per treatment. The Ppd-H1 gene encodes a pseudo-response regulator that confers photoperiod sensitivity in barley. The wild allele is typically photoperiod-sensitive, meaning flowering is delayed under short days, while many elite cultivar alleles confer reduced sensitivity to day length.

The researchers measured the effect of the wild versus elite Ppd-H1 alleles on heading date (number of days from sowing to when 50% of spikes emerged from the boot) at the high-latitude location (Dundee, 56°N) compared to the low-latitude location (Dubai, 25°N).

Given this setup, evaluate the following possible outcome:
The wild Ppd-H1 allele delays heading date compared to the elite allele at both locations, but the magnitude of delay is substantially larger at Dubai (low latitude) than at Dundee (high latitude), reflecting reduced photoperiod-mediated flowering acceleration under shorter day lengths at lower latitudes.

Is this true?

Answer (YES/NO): NO